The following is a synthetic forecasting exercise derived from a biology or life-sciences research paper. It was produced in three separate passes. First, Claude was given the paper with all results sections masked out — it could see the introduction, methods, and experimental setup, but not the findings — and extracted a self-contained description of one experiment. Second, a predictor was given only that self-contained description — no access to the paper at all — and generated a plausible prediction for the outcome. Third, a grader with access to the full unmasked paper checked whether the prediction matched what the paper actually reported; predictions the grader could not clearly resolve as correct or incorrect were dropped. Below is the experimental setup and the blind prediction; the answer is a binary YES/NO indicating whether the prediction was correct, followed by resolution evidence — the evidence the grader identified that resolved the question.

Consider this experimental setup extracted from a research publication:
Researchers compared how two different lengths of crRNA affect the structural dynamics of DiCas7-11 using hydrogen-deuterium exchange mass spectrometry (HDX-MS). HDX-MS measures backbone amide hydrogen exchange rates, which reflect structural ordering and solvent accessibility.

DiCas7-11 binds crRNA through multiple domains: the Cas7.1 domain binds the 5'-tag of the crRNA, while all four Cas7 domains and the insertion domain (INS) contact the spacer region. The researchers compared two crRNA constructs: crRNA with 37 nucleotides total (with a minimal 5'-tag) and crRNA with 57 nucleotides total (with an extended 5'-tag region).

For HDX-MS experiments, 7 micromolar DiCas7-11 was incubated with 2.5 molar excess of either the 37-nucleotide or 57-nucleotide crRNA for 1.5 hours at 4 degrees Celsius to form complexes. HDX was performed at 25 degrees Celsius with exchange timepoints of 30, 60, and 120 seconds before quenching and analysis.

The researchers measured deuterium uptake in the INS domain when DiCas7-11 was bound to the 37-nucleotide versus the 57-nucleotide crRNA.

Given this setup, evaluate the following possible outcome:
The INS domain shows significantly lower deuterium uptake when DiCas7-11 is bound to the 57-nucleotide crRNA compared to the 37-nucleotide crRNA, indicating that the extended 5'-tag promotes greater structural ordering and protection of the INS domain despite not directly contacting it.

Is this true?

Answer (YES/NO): NO